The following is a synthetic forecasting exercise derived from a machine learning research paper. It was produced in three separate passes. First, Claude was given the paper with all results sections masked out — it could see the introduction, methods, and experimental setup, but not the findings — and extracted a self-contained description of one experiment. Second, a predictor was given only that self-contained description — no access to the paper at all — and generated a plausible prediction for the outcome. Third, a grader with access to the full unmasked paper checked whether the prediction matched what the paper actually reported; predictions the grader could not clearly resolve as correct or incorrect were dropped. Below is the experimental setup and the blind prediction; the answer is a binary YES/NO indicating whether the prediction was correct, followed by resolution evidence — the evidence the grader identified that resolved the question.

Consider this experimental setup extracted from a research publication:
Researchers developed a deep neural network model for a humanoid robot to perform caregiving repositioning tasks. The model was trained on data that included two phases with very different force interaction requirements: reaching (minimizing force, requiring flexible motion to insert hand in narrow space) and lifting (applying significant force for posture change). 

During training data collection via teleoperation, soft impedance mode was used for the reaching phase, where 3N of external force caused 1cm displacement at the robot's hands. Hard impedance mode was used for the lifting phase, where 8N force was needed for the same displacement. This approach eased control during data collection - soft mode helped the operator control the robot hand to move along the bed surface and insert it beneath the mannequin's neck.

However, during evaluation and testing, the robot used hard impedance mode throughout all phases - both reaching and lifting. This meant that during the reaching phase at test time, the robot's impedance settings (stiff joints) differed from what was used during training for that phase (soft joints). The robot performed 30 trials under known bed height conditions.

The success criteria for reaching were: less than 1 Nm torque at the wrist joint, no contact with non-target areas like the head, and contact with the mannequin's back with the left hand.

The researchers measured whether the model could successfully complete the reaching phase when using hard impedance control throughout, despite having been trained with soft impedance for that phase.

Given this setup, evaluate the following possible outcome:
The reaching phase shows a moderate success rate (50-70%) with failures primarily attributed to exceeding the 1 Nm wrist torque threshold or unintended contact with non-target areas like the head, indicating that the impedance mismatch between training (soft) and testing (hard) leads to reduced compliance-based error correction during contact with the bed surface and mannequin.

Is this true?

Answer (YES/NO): NO